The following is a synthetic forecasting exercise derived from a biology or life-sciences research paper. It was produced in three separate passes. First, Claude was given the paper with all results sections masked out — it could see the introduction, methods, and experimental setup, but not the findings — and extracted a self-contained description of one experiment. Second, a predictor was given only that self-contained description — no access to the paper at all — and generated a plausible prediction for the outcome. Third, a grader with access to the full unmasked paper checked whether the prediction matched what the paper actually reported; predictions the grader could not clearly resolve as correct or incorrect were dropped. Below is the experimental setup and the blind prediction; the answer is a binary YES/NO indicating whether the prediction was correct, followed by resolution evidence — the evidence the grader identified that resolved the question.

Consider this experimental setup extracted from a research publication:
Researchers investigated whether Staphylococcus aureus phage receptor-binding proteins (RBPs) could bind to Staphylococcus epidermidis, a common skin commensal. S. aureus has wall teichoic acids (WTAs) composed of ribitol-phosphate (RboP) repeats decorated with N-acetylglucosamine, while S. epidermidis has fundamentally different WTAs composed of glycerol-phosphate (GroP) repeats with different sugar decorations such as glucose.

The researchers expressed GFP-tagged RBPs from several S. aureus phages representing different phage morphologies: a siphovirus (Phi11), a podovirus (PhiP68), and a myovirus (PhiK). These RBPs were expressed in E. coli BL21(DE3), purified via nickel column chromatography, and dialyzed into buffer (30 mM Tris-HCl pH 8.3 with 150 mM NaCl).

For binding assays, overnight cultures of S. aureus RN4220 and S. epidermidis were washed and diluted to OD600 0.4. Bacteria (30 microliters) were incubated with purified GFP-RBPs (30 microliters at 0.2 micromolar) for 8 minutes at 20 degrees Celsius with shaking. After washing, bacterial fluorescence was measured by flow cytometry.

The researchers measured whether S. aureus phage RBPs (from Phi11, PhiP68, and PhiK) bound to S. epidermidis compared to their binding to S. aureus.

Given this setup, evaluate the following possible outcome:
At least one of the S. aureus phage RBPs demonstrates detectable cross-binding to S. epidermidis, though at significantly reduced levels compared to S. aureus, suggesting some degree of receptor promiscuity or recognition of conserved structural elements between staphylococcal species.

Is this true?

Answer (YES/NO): NO